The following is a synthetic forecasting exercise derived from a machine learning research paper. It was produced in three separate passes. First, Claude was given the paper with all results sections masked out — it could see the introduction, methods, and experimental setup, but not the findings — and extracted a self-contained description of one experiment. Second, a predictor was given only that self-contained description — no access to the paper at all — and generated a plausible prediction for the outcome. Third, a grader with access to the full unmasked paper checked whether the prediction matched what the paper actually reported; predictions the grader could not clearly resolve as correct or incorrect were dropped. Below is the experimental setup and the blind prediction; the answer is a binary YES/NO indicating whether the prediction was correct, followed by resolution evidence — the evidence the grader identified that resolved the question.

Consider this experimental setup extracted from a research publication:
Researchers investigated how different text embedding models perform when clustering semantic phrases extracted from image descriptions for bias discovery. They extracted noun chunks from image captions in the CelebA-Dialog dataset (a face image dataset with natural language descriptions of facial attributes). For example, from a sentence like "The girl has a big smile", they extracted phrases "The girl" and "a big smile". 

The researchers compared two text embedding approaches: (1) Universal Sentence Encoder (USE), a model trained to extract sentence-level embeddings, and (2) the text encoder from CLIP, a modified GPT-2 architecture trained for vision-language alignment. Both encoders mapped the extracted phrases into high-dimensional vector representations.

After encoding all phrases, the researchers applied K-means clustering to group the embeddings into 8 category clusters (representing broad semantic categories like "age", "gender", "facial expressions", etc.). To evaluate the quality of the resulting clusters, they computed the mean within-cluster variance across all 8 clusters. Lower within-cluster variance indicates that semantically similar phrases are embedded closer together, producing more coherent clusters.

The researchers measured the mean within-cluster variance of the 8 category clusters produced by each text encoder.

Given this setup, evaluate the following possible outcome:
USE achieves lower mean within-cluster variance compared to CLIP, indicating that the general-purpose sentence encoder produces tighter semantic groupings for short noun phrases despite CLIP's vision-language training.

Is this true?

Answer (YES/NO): YES